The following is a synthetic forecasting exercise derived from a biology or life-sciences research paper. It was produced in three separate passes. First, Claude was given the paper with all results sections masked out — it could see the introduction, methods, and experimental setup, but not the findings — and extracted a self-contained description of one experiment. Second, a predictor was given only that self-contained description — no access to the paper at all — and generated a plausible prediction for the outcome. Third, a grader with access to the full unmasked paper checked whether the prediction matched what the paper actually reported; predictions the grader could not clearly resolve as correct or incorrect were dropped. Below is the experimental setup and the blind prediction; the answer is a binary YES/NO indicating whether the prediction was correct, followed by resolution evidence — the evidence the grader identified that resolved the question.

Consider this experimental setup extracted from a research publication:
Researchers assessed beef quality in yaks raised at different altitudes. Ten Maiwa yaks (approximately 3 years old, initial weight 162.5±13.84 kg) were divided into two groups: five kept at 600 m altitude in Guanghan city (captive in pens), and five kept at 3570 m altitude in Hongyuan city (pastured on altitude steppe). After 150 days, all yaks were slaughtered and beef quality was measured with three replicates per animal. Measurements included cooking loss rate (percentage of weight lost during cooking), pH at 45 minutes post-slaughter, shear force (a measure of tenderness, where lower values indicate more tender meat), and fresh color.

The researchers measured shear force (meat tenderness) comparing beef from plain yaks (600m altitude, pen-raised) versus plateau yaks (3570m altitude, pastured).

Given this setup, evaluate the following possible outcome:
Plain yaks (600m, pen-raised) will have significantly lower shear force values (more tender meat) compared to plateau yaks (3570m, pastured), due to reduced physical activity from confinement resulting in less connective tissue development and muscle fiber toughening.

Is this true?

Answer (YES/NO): NO